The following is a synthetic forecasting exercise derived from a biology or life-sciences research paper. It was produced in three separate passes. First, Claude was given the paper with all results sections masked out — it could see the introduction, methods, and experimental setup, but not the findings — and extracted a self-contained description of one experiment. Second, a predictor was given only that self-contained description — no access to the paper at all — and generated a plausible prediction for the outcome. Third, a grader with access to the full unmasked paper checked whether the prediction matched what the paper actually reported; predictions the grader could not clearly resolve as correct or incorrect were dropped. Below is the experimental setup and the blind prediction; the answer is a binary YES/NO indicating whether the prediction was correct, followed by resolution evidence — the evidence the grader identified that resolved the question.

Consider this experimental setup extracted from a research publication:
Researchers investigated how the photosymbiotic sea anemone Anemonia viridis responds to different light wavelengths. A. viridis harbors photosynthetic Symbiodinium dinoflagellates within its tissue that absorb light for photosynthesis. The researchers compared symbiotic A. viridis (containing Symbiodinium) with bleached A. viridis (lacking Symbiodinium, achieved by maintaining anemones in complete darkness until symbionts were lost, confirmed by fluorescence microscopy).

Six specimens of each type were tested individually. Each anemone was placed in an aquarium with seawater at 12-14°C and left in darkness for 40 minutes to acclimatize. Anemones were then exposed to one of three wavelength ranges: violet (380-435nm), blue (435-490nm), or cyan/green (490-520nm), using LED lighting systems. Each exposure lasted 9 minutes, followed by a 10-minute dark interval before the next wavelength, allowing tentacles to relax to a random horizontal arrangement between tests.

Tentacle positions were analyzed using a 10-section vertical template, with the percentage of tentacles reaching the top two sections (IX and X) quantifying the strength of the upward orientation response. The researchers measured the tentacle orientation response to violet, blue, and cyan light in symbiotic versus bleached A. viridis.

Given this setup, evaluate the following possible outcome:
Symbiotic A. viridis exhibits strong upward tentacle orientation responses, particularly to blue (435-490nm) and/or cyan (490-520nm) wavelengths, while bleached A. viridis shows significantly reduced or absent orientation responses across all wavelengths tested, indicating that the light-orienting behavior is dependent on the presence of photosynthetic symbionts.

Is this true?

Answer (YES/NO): NO